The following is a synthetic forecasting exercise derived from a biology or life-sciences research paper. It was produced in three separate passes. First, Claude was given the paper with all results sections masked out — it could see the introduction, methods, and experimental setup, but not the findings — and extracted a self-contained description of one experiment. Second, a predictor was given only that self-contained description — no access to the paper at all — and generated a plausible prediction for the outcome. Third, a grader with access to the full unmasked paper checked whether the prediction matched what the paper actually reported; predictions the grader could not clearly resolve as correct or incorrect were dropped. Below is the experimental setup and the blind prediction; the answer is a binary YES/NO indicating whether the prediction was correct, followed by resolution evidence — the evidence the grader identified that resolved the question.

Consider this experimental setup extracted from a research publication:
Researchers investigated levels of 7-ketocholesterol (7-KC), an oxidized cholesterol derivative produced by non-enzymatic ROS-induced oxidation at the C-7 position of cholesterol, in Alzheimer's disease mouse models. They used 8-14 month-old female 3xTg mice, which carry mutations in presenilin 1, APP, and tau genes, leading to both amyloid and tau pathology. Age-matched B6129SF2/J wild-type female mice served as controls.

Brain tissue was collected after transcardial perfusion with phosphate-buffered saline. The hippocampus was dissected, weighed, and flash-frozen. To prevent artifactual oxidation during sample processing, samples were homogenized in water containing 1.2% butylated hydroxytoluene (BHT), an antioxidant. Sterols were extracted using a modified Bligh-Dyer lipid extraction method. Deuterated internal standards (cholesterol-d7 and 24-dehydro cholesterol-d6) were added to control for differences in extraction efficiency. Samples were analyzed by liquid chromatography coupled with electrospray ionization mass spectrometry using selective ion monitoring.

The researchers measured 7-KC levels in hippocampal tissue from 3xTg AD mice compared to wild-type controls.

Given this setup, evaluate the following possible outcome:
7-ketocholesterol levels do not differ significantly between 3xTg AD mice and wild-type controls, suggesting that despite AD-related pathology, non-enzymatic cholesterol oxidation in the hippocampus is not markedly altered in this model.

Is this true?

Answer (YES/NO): NO